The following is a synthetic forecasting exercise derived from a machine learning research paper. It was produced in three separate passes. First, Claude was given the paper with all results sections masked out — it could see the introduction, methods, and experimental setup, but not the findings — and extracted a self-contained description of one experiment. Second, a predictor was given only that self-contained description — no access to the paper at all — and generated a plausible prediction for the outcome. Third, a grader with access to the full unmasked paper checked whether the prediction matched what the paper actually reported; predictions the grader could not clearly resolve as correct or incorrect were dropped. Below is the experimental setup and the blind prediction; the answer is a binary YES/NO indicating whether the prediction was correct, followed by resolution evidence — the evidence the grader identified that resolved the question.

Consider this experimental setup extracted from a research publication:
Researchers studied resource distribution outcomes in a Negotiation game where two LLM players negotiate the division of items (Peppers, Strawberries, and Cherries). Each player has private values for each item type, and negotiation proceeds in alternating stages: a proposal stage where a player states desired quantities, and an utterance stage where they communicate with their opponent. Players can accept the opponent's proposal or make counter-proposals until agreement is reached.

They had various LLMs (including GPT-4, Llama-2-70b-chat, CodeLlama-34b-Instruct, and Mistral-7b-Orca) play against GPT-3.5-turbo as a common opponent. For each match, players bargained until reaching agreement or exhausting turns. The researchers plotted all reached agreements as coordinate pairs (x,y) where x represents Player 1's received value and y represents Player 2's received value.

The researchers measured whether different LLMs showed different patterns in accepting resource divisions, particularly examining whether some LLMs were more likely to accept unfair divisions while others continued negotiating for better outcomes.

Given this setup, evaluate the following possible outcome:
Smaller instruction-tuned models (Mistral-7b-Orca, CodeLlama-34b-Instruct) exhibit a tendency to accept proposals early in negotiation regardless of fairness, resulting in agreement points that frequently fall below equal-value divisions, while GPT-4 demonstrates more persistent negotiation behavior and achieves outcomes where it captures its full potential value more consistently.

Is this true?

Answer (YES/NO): NO